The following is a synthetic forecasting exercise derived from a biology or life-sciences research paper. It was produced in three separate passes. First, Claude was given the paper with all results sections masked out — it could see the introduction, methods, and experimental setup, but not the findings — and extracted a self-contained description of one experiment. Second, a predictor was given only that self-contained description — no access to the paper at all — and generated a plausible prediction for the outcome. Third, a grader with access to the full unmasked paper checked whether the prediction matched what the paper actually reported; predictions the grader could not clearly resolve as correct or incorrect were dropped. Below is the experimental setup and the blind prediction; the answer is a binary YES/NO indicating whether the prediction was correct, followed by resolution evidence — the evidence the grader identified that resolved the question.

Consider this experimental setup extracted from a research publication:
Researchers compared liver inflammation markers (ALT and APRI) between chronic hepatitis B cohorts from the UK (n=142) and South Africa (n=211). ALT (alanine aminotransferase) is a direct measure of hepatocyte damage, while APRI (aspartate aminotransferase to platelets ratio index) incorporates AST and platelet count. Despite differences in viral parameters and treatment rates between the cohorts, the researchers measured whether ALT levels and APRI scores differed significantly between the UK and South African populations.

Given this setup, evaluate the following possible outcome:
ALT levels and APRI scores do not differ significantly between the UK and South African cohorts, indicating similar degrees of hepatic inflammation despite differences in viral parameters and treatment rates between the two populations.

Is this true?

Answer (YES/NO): YES